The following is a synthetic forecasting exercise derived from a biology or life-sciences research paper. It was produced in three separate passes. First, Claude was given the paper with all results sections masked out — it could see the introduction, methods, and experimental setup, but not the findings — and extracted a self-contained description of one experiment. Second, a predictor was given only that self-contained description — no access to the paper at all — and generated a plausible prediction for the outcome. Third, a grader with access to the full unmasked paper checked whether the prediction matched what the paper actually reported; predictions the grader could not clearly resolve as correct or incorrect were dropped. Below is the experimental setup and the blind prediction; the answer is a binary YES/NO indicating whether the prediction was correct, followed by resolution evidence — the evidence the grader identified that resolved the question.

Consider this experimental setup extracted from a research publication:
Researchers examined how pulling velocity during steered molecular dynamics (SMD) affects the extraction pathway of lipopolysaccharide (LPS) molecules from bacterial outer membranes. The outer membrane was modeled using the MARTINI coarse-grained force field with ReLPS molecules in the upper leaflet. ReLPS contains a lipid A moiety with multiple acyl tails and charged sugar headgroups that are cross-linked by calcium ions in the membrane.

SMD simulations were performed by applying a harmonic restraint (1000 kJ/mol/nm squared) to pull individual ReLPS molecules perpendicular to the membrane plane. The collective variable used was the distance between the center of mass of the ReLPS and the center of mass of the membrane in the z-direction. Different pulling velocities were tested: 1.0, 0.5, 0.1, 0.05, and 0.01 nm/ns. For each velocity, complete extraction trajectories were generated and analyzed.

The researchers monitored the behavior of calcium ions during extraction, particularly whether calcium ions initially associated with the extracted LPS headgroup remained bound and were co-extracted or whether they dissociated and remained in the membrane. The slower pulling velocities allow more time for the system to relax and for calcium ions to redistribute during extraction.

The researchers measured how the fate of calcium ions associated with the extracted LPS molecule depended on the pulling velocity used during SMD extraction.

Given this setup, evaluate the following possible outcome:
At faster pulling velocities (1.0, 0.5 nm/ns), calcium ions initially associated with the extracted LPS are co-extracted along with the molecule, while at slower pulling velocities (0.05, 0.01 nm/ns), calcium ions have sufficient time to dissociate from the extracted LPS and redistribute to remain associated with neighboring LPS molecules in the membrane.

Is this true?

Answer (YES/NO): NO